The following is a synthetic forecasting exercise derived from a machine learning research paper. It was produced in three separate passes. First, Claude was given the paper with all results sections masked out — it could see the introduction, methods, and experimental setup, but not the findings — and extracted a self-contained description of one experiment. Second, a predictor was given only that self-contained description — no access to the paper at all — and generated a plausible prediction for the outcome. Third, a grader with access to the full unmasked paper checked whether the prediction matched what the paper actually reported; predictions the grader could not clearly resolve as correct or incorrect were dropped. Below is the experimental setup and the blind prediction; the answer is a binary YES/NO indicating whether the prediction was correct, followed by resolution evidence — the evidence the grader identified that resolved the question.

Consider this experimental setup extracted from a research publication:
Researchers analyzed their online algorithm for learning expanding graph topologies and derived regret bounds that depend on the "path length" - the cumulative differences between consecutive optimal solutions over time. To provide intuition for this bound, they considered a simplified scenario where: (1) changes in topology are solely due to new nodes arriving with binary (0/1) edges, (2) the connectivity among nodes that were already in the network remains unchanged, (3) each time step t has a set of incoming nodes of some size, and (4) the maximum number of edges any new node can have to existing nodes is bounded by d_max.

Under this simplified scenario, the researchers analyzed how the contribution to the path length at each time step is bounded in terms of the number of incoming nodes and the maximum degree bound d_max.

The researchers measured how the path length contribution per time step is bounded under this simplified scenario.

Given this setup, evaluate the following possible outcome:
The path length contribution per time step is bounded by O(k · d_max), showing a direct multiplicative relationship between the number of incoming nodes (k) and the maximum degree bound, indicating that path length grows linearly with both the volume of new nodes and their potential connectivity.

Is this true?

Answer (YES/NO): NO